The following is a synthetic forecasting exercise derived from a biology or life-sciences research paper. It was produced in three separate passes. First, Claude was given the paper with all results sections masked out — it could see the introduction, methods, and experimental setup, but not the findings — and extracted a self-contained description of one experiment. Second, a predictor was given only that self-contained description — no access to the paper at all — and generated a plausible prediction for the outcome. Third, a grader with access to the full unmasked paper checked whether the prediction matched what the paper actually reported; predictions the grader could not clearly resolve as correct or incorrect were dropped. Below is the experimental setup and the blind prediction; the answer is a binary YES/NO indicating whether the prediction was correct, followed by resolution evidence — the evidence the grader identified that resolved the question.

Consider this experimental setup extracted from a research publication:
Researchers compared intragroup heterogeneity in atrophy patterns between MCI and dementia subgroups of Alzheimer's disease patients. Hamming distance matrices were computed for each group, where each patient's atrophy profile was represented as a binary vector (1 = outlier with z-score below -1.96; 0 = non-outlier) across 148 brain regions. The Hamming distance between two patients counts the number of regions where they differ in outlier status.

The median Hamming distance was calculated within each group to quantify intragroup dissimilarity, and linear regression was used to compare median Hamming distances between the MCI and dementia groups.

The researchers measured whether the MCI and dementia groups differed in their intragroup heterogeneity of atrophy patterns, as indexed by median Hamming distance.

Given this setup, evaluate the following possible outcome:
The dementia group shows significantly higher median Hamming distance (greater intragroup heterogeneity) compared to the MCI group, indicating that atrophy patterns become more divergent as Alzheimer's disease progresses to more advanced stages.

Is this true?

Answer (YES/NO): YES